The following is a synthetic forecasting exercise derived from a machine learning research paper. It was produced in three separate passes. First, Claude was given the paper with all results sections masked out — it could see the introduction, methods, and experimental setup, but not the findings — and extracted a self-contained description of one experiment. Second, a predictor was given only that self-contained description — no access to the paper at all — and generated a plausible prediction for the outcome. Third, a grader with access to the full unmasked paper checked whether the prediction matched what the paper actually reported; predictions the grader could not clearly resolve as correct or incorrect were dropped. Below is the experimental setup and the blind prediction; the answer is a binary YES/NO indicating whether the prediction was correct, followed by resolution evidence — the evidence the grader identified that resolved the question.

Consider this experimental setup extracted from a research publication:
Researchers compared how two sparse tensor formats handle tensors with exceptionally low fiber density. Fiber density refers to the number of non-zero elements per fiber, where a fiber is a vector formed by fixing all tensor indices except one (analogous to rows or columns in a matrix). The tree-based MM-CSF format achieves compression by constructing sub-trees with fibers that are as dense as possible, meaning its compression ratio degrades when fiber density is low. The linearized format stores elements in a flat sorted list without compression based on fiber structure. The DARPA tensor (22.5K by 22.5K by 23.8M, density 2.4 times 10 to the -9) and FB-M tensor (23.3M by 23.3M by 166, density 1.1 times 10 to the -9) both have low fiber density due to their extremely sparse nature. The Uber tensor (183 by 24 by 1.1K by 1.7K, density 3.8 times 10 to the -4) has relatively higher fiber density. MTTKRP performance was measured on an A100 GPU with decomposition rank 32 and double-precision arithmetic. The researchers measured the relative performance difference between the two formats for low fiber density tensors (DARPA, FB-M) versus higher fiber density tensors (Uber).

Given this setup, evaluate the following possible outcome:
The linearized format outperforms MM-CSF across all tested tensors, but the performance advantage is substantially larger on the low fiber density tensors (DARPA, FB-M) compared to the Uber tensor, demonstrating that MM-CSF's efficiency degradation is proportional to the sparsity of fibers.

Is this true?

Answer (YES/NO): NO